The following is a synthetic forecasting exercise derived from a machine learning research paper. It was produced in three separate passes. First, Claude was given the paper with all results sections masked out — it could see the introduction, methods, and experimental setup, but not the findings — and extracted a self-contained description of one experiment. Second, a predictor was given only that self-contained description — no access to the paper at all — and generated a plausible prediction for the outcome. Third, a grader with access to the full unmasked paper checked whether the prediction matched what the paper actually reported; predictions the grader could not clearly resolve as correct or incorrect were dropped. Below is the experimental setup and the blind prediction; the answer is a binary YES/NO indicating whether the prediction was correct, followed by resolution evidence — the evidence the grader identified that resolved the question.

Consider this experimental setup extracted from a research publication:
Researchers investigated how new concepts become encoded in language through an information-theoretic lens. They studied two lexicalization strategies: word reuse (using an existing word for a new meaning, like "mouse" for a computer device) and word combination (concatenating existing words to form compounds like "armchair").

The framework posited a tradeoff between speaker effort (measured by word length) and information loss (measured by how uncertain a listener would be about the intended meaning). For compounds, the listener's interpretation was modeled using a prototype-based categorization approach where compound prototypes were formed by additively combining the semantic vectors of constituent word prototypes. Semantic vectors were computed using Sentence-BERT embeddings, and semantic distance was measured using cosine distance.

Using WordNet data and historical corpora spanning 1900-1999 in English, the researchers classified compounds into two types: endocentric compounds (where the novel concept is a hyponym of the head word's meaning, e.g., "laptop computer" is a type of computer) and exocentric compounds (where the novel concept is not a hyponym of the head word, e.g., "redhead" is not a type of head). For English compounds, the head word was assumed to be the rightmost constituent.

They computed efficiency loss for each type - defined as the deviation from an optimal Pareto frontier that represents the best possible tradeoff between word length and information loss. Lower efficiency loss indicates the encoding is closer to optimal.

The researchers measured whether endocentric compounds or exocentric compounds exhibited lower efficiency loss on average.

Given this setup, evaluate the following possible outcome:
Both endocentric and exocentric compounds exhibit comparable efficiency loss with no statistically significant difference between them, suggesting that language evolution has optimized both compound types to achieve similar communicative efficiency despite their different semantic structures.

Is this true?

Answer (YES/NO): NO